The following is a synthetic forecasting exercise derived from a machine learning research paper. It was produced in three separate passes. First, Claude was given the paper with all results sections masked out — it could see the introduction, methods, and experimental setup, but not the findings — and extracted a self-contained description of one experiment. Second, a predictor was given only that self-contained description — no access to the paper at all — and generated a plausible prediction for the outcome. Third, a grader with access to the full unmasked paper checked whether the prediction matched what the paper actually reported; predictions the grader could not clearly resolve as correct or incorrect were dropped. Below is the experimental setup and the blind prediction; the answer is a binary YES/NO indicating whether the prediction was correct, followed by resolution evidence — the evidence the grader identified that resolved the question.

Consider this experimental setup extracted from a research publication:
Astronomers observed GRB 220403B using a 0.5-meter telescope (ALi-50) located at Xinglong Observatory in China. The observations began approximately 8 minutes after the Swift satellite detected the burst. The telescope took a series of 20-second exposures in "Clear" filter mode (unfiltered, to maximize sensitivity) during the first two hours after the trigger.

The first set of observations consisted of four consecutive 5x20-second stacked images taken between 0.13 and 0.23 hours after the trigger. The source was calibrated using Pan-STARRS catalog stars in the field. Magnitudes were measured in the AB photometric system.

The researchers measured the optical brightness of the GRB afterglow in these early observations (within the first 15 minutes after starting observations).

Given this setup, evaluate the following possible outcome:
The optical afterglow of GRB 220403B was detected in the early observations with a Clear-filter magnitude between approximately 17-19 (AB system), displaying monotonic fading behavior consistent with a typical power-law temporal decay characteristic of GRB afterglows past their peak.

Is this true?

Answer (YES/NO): NO